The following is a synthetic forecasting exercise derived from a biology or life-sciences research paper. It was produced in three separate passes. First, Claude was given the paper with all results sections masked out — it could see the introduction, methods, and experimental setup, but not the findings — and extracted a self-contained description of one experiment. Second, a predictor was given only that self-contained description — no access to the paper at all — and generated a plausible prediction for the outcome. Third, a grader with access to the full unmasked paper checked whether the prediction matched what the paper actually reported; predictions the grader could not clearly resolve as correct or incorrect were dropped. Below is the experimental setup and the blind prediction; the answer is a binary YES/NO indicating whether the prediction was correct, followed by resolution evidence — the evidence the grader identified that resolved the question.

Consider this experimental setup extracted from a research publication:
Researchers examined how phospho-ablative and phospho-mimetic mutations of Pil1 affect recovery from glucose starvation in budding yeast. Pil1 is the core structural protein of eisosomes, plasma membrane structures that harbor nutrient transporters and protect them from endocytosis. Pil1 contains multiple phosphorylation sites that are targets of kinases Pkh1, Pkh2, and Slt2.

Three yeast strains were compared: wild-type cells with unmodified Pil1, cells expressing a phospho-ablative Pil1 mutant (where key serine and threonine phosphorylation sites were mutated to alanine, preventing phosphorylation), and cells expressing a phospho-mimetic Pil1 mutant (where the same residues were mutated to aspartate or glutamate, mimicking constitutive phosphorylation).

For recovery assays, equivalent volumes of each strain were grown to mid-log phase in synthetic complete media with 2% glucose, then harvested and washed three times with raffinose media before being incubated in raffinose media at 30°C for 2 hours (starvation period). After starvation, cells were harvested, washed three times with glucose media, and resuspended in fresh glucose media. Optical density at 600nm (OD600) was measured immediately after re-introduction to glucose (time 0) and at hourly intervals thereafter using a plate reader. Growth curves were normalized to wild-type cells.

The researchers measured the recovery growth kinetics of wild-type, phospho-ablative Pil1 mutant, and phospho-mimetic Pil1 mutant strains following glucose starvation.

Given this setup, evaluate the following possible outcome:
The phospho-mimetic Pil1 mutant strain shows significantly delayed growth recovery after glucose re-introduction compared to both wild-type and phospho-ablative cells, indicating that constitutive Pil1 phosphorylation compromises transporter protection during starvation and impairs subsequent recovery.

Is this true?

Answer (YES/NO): NO